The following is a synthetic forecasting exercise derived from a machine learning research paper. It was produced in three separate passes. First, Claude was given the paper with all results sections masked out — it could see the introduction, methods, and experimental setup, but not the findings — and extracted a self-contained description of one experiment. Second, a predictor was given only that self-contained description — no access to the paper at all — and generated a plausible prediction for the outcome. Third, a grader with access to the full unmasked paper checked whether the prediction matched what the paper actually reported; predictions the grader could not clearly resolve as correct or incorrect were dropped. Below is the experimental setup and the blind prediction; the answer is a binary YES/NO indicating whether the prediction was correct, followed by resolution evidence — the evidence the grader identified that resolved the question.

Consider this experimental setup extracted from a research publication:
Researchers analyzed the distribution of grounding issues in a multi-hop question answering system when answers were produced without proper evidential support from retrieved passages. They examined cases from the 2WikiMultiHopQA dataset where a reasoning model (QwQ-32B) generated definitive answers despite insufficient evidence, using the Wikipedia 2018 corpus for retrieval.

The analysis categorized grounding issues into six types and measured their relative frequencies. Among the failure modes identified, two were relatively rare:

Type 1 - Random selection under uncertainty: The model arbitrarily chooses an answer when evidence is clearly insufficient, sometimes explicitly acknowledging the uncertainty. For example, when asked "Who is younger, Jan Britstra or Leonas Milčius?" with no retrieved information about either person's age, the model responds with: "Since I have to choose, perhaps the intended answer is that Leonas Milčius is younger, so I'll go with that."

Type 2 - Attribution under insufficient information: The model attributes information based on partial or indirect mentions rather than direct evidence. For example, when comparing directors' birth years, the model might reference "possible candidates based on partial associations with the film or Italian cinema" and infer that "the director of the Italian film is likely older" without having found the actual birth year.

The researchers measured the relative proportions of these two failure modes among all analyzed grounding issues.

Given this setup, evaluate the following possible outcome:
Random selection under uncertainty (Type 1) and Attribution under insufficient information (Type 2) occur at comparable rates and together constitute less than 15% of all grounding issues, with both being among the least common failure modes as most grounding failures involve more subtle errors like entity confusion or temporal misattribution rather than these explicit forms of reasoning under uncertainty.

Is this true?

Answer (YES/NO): YES